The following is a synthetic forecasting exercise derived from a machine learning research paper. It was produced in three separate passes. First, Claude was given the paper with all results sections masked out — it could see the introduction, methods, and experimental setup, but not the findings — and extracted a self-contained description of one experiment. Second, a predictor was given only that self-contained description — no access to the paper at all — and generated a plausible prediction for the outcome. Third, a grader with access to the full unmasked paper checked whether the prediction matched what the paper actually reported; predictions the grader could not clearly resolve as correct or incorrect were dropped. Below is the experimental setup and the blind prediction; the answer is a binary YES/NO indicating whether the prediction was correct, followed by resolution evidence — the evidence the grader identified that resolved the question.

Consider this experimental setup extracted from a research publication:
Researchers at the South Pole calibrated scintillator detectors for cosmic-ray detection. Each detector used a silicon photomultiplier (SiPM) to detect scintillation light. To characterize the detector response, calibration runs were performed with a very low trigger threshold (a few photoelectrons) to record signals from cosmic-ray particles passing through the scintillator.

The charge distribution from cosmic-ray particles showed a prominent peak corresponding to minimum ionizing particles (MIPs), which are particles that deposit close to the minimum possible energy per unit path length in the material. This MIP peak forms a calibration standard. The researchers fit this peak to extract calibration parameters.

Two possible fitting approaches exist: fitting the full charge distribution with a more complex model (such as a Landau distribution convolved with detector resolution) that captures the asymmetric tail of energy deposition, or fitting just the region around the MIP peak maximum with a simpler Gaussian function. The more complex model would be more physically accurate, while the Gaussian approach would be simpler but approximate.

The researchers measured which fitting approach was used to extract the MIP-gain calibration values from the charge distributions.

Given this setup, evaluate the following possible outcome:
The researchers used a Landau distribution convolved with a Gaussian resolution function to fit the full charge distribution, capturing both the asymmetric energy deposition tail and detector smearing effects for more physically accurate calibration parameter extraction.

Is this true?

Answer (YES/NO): NO